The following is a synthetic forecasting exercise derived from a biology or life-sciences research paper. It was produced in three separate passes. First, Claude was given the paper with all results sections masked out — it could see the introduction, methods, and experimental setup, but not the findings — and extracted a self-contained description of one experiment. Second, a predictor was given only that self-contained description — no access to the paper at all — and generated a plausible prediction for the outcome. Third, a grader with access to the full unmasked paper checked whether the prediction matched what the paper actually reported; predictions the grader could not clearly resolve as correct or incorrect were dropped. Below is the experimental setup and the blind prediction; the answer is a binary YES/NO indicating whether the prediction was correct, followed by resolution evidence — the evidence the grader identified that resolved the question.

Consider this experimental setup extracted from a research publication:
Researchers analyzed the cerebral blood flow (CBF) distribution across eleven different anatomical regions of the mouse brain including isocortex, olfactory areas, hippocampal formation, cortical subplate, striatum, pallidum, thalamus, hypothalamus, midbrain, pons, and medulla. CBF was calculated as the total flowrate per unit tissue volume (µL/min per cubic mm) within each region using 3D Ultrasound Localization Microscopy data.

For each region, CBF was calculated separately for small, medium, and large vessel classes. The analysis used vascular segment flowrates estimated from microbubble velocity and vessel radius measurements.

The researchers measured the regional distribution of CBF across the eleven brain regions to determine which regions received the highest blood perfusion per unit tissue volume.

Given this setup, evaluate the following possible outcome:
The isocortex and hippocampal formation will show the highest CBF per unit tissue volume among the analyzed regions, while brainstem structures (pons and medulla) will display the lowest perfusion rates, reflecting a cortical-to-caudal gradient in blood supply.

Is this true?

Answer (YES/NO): NO